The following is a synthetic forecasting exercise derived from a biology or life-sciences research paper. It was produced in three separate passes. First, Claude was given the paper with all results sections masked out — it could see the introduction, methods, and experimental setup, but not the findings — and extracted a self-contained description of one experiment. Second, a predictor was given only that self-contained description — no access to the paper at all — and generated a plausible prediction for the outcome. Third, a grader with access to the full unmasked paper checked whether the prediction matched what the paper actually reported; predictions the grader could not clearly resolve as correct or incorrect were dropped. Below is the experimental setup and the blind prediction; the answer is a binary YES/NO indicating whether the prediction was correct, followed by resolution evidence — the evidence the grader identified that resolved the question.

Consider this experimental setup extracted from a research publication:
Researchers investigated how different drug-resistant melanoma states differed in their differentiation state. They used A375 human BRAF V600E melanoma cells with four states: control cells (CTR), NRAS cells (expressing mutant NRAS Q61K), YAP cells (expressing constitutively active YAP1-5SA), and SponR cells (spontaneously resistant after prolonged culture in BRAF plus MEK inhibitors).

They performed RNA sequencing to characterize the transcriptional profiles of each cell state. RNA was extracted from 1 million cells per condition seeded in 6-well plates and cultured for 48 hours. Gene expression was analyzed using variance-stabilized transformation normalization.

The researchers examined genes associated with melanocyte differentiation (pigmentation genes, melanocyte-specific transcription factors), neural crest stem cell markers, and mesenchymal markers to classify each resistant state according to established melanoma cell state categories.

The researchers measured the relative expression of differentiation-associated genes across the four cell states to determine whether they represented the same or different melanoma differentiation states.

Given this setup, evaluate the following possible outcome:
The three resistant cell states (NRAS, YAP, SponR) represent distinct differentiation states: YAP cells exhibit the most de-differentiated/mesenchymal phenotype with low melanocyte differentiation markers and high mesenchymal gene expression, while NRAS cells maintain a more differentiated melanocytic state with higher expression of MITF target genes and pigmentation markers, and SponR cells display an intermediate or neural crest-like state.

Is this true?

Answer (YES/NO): NO